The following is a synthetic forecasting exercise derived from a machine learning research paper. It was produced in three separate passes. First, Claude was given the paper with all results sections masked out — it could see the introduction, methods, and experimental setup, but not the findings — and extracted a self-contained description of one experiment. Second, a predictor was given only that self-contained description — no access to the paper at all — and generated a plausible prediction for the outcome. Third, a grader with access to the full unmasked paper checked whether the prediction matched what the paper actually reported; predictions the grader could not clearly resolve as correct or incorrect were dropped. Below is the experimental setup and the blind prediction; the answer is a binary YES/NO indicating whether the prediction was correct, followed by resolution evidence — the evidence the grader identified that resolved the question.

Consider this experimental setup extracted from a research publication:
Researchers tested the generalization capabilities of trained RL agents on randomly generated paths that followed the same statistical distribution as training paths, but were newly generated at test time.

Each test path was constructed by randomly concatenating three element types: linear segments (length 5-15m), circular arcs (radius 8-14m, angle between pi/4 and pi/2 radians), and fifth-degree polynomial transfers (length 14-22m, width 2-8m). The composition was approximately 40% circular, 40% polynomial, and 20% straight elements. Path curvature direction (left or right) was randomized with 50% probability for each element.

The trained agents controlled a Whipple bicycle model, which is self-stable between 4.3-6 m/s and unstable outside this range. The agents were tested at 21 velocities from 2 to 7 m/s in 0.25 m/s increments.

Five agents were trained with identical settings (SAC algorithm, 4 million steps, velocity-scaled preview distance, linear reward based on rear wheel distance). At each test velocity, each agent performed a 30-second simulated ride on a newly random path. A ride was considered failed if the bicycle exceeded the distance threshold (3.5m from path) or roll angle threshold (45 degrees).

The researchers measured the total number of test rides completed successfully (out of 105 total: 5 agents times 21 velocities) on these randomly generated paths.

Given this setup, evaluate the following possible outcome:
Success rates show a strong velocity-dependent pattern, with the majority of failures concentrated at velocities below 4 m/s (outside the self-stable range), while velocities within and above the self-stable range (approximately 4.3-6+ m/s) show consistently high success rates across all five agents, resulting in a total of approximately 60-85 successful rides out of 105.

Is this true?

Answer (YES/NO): NO